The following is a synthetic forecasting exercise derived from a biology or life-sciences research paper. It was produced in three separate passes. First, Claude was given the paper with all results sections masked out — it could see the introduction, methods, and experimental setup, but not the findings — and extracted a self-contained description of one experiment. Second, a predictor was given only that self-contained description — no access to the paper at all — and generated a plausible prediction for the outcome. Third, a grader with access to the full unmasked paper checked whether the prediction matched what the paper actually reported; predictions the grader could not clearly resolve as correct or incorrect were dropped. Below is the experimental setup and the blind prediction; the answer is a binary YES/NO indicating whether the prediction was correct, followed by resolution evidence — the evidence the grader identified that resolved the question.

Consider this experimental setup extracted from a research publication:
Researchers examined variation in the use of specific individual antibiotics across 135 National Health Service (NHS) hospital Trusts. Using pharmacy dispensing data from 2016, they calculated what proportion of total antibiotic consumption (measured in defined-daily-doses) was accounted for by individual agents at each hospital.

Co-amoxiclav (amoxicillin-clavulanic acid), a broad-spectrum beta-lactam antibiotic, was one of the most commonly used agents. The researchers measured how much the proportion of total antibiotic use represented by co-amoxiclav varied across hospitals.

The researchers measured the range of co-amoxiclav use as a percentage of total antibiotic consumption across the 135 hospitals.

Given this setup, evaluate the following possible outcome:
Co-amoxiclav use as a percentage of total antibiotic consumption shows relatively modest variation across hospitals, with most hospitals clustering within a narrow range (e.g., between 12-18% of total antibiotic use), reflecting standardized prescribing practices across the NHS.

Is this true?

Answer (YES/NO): NO